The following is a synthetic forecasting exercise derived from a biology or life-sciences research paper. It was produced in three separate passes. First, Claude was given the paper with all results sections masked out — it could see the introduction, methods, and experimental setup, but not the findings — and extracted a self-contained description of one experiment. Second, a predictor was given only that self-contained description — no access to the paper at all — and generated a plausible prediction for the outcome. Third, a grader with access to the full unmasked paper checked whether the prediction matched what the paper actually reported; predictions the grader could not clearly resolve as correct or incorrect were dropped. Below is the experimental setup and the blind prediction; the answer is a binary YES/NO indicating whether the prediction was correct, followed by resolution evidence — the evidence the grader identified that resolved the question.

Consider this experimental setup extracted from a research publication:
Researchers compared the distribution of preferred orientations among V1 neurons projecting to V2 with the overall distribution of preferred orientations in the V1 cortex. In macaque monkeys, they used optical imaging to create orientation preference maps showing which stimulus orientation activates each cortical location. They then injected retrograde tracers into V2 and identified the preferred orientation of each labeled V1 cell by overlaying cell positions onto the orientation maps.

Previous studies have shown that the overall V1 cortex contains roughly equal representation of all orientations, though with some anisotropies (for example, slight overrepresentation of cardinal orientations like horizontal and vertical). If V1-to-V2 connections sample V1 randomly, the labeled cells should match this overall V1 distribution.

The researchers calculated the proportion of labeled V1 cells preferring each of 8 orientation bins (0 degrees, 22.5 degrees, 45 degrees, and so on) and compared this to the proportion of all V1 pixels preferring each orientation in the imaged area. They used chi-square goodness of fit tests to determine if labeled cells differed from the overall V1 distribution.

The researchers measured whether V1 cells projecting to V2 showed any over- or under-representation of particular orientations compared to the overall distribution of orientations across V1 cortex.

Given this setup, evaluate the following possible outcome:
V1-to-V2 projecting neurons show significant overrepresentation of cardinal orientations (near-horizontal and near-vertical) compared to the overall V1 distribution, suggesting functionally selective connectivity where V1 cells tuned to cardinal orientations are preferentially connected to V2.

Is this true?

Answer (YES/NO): NO